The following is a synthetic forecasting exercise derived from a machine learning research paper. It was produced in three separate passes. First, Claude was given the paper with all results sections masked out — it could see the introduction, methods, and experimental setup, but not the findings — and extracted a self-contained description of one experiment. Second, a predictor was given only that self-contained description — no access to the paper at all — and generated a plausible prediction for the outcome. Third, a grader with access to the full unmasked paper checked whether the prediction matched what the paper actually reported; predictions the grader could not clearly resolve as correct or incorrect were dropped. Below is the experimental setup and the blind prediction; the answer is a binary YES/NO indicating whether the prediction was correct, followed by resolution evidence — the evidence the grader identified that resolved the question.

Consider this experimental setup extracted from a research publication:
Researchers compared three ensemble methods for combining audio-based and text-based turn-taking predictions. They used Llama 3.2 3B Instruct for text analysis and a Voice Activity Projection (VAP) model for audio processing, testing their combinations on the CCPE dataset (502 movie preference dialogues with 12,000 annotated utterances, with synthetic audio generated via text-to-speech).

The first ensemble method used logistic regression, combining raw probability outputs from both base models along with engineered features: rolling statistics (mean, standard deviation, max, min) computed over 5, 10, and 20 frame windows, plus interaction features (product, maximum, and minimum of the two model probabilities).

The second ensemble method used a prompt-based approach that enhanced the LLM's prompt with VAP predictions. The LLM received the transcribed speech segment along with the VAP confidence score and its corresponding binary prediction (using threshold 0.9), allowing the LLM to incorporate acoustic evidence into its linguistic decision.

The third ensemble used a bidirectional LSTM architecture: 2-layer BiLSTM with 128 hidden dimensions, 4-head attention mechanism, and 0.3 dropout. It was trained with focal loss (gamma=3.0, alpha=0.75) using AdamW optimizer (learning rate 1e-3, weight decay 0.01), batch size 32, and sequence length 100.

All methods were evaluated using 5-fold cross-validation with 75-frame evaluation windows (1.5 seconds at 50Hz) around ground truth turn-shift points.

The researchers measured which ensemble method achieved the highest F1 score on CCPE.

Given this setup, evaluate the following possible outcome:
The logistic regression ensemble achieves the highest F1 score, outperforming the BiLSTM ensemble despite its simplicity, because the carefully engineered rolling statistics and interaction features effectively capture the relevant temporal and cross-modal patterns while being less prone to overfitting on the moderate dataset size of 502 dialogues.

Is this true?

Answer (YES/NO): NO